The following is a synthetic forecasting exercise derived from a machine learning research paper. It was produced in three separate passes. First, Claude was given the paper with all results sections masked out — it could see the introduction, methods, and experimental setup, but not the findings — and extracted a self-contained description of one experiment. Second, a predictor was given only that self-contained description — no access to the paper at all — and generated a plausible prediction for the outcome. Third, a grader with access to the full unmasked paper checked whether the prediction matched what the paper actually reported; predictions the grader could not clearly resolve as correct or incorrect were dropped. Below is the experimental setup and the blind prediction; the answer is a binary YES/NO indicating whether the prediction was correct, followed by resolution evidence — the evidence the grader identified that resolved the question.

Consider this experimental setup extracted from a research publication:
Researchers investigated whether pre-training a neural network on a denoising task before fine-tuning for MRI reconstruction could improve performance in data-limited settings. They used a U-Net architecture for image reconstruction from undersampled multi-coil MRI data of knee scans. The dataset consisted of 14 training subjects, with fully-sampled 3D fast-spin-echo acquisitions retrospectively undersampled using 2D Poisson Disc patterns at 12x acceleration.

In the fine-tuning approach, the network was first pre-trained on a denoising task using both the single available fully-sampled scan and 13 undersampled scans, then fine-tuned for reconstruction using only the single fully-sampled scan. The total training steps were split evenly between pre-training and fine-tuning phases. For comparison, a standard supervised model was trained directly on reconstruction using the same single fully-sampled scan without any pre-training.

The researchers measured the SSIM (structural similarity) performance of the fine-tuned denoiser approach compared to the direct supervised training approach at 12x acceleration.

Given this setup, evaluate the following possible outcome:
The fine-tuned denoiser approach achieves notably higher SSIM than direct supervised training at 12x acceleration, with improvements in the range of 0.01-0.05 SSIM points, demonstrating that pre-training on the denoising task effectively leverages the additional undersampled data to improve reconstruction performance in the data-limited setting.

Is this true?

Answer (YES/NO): NO